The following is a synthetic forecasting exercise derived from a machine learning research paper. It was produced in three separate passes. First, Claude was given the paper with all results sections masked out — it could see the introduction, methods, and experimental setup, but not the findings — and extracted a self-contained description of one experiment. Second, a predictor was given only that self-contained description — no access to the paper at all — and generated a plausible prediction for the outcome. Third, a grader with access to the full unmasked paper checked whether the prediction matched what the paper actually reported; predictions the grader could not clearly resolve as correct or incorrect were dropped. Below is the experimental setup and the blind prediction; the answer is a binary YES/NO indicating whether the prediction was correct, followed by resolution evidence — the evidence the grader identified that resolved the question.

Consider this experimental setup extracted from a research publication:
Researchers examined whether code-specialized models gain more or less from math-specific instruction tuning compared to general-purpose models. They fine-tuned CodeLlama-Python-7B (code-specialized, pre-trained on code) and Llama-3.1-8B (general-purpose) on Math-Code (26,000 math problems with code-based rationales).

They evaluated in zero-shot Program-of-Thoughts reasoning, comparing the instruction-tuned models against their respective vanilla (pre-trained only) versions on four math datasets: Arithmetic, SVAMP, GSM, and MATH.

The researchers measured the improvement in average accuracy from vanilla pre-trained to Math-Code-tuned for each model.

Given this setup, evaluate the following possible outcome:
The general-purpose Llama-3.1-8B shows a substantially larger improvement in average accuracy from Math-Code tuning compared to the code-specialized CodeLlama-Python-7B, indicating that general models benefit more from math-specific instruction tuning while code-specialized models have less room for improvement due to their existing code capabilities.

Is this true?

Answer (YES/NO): YES